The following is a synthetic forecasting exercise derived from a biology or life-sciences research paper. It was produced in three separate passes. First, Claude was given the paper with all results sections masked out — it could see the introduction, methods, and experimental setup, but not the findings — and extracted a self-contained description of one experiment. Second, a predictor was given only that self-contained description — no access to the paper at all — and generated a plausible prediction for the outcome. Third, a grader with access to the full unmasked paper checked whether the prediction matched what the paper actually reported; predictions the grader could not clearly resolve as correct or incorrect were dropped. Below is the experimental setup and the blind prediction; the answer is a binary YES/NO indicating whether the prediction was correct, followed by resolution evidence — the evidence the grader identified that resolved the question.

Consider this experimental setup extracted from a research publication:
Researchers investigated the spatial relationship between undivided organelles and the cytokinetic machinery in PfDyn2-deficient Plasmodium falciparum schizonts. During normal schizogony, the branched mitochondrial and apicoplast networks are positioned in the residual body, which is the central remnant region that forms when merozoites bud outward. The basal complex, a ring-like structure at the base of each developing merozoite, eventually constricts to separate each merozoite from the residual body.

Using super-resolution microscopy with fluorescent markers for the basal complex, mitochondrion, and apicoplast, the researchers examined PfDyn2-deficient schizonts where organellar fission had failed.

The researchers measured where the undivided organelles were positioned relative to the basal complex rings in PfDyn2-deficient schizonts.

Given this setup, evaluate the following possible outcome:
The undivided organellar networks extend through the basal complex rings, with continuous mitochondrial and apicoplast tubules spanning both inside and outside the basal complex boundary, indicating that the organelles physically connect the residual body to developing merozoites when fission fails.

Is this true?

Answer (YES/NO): YES